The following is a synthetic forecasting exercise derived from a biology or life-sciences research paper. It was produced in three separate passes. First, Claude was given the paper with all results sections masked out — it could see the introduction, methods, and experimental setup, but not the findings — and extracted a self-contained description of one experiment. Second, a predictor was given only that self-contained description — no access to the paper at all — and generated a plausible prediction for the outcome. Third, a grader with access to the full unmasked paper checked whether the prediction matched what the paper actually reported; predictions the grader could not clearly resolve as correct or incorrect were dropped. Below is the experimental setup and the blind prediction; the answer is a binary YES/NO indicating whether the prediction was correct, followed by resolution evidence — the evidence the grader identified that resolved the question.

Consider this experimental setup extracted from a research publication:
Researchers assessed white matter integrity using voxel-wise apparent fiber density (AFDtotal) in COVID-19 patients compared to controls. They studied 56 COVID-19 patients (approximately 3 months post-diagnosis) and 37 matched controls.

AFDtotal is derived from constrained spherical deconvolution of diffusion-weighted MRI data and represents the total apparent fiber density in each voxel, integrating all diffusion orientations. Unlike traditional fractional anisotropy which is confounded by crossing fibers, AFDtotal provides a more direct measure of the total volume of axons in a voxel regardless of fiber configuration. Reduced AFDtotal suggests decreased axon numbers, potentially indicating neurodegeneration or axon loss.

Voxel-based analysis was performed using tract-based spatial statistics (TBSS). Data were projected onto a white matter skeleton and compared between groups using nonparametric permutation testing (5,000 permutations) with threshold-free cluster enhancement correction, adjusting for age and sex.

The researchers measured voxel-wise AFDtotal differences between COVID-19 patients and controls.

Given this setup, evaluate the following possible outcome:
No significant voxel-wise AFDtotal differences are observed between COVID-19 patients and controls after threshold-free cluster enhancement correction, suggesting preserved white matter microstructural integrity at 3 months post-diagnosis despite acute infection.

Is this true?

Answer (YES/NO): NO